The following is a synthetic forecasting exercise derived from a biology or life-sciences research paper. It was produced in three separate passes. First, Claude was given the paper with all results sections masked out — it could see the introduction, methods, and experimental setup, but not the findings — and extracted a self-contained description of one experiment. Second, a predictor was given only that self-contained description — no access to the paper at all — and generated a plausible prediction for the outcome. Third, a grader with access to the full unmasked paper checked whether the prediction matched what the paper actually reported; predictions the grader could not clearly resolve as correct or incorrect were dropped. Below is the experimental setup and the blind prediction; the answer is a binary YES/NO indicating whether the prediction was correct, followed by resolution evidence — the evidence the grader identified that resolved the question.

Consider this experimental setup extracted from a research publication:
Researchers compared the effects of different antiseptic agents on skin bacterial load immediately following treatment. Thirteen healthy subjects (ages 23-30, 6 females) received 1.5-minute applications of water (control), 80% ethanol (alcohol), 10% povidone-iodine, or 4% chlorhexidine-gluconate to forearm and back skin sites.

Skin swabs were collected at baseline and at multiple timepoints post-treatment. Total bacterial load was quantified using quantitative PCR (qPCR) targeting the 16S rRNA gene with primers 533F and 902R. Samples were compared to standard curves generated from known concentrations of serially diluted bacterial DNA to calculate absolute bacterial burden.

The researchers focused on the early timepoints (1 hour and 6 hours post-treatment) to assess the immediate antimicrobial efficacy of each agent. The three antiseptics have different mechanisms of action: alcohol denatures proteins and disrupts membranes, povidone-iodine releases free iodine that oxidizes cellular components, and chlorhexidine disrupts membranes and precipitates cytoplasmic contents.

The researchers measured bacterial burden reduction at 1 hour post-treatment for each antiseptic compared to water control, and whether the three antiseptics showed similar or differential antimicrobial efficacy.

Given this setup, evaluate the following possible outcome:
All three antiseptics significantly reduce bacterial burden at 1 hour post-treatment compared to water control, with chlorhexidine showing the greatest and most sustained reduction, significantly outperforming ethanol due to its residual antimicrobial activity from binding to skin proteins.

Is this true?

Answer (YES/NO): NO